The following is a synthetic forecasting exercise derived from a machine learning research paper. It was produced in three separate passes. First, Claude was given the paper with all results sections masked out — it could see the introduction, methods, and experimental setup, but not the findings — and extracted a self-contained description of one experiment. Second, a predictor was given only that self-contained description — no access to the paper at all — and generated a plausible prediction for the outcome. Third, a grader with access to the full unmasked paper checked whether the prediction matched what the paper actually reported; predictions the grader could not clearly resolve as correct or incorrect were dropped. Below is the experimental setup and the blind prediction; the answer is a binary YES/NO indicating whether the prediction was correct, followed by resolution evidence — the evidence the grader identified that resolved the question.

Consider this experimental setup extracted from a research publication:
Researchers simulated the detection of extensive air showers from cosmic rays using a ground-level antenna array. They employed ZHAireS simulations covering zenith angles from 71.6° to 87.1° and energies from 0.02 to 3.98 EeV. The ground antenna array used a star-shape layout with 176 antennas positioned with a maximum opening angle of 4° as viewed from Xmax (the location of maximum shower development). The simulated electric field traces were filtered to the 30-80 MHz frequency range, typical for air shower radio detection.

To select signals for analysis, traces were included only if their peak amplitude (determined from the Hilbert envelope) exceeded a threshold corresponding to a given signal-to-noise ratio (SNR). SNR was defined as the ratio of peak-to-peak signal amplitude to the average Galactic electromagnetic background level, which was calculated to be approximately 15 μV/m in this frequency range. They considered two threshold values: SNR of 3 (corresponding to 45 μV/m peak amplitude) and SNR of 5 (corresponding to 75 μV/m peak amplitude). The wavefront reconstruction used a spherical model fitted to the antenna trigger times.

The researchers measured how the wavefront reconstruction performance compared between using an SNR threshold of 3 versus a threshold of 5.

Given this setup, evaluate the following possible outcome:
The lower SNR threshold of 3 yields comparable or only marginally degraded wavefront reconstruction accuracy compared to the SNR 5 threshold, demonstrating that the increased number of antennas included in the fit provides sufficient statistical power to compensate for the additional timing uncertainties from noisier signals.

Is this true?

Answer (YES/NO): YES